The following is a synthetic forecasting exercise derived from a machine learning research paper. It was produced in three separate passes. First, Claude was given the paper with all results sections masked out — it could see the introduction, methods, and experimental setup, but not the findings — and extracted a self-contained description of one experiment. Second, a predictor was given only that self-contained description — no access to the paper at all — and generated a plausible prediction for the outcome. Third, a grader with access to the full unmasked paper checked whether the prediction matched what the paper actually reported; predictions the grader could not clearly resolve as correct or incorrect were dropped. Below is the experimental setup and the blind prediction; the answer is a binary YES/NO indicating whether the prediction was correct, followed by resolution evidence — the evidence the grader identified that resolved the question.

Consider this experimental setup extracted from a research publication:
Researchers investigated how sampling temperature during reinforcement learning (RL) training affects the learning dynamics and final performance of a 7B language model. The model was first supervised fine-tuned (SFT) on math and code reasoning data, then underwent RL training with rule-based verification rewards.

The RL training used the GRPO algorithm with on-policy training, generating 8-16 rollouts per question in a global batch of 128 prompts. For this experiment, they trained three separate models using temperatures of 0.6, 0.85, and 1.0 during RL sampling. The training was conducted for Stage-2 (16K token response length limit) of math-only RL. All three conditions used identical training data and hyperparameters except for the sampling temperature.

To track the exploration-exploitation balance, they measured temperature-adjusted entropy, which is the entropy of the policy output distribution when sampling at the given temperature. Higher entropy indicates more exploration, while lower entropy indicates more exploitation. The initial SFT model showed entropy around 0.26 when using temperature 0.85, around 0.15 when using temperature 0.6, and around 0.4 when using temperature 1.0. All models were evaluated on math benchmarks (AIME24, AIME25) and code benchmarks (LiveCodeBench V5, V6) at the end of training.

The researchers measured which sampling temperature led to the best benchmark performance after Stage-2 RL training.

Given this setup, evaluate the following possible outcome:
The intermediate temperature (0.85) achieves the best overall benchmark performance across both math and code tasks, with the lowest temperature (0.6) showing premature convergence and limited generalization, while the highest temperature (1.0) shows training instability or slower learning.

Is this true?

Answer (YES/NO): YES